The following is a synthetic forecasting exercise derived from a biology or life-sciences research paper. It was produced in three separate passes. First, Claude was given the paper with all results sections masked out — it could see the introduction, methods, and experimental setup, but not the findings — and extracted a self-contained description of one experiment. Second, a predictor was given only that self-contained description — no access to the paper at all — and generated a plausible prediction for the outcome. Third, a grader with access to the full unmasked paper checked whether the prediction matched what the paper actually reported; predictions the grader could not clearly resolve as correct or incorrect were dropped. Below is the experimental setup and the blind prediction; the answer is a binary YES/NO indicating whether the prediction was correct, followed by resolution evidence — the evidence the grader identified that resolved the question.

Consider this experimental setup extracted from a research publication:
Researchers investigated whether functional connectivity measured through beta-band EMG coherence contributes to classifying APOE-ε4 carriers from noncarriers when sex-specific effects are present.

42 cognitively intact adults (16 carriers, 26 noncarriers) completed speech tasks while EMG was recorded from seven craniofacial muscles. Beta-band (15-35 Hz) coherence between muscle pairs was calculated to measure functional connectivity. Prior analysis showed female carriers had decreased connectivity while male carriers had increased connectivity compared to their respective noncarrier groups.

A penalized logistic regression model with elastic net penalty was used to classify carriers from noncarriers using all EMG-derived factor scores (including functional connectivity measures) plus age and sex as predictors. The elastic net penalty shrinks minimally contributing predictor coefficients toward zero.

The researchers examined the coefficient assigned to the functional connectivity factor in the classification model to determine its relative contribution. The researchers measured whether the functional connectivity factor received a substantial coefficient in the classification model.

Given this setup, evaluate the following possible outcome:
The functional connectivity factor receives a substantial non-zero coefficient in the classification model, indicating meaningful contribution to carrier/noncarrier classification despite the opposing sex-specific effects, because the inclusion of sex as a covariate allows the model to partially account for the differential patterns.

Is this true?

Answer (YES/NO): NO